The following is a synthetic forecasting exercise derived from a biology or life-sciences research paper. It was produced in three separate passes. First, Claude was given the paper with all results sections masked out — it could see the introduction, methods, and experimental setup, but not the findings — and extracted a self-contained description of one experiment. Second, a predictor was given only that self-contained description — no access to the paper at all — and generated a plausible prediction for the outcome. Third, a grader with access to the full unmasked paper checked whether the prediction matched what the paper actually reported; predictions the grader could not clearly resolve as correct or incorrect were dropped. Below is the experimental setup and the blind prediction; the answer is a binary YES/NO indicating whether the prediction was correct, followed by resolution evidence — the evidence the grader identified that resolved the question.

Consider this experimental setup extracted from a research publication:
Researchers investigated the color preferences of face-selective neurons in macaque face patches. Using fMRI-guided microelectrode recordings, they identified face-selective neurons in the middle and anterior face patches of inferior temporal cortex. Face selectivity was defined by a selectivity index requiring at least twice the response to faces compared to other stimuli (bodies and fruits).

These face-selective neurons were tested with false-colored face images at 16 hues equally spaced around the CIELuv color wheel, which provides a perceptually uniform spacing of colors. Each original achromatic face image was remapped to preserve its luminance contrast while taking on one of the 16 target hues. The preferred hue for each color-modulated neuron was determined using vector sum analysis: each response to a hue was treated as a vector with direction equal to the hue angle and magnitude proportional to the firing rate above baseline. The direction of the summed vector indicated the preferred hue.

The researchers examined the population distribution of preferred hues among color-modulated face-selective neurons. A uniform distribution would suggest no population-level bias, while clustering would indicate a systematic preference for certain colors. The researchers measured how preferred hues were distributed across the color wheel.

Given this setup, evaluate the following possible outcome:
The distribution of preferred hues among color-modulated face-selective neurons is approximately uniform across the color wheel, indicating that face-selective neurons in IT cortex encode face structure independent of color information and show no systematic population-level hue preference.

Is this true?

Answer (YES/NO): NO